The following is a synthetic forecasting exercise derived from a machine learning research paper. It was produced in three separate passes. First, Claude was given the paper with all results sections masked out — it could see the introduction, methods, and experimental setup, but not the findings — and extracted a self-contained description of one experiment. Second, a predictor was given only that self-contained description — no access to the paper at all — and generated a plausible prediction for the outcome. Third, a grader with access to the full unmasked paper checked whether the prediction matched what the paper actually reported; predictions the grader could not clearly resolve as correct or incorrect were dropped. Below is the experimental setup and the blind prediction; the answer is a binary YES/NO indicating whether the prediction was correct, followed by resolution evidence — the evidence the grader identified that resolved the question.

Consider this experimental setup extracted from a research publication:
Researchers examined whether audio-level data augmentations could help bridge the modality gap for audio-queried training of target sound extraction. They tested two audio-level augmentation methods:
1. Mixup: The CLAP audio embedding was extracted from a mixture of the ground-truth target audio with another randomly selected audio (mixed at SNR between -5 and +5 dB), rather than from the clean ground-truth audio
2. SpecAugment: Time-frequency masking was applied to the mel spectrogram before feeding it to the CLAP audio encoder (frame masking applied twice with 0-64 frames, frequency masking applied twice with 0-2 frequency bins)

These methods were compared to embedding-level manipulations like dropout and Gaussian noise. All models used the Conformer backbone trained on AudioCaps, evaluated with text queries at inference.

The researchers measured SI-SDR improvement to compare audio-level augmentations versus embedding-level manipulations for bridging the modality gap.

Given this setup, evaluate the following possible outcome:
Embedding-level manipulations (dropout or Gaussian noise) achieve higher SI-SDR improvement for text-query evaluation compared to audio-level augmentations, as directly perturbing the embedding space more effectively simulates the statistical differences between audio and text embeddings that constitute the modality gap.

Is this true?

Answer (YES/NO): YES